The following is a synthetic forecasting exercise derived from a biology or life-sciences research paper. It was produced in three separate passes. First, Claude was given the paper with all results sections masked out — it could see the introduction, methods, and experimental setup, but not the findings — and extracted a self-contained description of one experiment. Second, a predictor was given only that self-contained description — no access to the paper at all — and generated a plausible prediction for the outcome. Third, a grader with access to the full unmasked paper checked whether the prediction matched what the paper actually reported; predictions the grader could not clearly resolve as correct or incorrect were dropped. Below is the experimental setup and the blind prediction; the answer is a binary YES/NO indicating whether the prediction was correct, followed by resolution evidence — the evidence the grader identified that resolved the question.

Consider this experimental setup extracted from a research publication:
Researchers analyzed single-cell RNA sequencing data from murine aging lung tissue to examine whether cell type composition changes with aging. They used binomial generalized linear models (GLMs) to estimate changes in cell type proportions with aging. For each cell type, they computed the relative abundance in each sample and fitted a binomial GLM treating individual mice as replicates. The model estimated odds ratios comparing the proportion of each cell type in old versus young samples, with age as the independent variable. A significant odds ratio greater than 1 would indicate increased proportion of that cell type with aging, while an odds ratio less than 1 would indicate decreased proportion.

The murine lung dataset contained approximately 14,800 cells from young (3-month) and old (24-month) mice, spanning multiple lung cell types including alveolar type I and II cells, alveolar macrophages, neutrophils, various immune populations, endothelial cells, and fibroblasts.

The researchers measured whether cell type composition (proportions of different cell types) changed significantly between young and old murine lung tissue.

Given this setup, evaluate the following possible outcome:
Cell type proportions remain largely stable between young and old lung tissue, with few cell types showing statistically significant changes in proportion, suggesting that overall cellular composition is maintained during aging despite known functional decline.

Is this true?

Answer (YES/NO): NO